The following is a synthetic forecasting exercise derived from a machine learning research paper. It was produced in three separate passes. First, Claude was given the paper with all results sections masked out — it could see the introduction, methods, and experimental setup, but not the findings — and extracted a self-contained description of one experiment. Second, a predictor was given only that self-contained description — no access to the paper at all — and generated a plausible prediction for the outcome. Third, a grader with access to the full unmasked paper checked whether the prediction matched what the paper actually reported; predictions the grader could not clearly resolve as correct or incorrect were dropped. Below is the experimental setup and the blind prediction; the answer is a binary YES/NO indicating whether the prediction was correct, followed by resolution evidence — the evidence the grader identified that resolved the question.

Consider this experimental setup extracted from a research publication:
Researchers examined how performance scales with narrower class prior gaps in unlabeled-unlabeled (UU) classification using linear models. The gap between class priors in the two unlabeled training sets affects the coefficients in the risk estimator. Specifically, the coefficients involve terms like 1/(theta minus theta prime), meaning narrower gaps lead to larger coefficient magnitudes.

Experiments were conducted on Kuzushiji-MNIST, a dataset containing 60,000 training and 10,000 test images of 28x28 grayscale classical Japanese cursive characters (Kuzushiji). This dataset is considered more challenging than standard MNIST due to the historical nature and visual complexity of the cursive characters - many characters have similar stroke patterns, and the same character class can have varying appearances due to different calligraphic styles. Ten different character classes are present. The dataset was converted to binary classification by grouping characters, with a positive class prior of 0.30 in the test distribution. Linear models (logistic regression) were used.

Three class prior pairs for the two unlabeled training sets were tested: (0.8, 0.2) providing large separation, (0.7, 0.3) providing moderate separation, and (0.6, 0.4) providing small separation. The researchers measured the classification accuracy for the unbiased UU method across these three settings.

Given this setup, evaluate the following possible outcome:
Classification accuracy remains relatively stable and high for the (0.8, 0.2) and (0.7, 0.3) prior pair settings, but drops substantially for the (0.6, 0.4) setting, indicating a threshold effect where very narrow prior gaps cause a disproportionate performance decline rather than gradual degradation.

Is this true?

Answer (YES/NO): NO